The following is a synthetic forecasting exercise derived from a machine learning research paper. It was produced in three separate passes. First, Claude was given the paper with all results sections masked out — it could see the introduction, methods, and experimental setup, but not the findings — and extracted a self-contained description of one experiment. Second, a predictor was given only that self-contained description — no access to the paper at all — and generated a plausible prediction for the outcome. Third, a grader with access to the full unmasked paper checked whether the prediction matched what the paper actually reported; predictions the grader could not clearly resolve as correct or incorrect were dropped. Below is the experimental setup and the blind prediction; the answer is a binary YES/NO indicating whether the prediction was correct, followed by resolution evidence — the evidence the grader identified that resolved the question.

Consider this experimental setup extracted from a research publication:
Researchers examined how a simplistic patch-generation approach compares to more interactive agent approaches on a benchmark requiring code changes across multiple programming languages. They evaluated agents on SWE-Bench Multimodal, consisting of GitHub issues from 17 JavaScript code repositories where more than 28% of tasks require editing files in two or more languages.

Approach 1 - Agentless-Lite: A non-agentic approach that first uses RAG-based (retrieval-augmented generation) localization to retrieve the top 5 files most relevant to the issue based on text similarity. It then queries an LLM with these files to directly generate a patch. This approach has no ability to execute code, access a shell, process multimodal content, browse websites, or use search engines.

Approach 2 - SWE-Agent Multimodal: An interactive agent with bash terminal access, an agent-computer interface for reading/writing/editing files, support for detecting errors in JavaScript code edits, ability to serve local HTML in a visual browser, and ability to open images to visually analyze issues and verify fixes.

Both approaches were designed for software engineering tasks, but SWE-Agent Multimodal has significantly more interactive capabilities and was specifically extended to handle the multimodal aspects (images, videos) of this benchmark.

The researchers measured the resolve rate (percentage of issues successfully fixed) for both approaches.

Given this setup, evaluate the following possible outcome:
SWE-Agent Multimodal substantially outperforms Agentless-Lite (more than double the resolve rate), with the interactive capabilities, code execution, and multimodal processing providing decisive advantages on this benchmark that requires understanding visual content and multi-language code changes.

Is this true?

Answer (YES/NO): NO